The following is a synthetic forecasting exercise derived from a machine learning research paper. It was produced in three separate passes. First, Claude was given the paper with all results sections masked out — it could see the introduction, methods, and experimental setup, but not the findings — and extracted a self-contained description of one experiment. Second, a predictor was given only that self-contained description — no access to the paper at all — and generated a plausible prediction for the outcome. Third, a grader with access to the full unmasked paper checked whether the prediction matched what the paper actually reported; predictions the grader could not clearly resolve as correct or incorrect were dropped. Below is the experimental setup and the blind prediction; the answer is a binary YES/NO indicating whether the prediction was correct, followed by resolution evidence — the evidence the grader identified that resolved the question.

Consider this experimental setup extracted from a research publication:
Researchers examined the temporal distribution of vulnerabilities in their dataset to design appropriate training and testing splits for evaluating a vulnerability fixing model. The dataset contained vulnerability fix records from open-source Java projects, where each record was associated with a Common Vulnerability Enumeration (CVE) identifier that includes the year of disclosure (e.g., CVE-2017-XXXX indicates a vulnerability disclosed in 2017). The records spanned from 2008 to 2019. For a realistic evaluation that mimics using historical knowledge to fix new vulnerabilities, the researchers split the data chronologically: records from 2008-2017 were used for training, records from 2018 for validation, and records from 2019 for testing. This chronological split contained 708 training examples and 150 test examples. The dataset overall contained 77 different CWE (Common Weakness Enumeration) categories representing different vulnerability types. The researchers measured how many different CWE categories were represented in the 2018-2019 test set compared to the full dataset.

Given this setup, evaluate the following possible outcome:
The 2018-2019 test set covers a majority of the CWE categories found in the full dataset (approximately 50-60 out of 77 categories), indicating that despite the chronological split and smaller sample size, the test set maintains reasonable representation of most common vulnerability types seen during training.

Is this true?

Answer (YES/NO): NO